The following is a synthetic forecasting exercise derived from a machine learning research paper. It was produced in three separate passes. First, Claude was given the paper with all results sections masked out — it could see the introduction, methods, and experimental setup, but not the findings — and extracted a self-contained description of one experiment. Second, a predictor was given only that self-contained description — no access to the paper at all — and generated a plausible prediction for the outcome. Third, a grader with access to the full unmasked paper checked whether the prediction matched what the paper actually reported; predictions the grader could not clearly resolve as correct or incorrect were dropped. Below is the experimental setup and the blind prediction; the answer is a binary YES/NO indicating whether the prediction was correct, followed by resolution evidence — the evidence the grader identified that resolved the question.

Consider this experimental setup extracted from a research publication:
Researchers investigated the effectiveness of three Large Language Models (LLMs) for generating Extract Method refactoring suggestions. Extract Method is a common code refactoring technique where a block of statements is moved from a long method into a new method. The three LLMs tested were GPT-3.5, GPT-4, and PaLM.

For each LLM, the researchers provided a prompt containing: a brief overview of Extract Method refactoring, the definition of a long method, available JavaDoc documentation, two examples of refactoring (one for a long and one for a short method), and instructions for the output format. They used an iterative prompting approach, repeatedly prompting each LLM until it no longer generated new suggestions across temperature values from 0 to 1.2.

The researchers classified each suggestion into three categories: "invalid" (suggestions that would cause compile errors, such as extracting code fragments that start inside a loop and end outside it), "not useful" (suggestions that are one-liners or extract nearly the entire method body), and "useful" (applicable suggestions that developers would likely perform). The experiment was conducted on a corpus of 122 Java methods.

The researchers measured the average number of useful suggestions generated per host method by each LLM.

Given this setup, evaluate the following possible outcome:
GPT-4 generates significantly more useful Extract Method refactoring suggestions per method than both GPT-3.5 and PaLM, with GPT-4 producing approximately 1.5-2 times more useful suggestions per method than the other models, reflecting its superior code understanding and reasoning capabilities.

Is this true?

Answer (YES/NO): NO